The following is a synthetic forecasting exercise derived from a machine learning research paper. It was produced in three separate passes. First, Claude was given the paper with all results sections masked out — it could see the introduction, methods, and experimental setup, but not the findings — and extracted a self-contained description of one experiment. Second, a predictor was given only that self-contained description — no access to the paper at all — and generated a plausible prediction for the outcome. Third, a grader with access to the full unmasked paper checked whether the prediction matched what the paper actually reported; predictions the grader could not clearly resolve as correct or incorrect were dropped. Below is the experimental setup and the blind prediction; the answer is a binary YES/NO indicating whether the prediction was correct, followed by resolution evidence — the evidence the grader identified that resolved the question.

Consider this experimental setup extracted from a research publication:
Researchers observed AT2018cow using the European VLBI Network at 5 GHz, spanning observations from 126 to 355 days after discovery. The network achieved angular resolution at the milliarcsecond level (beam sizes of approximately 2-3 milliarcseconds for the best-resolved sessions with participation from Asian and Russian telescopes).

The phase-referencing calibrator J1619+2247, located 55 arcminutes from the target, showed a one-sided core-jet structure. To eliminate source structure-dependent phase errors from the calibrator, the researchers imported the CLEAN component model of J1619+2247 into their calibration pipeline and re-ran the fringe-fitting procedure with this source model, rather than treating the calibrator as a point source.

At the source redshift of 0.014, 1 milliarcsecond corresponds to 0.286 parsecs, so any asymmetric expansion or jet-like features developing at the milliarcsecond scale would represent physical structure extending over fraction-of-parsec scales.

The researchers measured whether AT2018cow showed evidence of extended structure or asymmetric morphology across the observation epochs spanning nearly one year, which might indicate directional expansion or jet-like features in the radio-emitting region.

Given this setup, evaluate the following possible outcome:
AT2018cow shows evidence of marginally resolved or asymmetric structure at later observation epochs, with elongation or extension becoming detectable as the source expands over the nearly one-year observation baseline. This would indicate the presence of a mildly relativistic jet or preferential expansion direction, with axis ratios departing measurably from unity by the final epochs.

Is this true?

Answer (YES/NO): NO